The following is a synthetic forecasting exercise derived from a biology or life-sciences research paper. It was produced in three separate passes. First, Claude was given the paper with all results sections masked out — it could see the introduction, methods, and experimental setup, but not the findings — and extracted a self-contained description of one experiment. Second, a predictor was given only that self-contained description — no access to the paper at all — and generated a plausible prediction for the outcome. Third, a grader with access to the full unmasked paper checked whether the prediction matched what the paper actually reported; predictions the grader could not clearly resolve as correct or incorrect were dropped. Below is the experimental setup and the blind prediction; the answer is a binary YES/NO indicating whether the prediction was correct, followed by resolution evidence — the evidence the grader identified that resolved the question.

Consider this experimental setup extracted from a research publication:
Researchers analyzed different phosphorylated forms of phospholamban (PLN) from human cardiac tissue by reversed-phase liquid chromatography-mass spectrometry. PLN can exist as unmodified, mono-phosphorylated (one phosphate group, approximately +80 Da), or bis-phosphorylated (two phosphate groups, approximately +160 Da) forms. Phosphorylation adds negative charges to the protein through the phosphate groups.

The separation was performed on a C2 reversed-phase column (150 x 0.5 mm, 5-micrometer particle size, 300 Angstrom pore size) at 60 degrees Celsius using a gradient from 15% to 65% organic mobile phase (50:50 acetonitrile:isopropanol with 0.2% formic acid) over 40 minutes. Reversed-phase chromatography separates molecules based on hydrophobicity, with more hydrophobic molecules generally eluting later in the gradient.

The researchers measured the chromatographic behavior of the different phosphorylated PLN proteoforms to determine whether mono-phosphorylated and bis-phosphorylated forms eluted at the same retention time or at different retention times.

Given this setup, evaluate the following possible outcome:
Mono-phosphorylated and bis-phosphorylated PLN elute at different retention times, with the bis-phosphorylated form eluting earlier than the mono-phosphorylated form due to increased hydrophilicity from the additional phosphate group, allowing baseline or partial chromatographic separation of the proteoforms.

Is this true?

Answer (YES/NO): NO